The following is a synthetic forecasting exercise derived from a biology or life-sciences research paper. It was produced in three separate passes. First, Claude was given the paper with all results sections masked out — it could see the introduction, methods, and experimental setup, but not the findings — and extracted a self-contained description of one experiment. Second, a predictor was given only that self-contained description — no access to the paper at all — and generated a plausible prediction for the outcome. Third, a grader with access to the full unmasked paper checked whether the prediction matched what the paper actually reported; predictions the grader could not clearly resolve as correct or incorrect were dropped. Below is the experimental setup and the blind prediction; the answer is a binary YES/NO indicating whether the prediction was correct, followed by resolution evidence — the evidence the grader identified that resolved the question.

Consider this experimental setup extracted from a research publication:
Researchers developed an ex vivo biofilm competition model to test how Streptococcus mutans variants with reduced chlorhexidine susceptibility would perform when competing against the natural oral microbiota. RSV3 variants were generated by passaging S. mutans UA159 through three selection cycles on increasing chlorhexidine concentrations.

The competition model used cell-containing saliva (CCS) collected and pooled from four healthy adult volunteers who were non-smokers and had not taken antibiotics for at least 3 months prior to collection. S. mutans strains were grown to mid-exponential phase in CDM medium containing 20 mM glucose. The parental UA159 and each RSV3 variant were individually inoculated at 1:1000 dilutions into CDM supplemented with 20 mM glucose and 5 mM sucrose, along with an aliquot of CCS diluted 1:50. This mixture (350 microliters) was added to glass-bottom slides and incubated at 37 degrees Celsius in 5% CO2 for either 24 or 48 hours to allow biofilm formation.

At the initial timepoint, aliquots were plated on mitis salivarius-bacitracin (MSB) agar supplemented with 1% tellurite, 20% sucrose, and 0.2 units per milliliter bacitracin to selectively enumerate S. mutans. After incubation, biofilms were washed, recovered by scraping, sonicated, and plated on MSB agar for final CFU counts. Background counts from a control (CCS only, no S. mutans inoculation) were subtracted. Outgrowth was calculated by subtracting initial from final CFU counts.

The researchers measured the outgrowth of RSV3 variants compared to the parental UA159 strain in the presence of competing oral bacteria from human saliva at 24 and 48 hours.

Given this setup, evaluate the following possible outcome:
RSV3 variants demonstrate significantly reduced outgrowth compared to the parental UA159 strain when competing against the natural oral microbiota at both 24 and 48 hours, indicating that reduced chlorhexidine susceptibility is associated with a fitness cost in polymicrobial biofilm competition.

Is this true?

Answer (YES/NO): YES